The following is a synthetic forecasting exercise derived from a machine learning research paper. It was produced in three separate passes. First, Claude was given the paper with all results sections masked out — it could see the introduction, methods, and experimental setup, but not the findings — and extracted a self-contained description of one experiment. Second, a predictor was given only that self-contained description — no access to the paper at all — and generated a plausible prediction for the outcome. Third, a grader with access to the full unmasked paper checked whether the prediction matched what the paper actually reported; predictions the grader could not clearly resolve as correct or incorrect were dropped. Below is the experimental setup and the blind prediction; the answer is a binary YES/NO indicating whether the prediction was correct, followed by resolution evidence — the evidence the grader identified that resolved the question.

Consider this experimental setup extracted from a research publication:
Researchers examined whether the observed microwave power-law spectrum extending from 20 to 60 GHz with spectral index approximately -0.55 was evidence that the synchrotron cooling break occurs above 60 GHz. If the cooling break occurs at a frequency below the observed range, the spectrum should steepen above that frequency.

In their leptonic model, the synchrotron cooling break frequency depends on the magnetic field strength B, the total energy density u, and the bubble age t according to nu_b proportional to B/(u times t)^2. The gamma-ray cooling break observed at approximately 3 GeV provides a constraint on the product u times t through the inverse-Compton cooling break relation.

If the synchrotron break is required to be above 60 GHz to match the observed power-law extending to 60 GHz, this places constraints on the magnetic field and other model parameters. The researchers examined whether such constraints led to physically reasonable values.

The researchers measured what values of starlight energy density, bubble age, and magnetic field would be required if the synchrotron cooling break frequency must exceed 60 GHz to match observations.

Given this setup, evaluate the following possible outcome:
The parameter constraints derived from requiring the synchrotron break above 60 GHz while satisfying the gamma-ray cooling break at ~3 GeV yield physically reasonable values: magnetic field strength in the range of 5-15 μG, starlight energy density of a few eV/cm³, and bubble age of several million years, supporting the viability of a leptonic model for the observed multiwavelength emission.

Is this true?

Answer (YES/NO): NO